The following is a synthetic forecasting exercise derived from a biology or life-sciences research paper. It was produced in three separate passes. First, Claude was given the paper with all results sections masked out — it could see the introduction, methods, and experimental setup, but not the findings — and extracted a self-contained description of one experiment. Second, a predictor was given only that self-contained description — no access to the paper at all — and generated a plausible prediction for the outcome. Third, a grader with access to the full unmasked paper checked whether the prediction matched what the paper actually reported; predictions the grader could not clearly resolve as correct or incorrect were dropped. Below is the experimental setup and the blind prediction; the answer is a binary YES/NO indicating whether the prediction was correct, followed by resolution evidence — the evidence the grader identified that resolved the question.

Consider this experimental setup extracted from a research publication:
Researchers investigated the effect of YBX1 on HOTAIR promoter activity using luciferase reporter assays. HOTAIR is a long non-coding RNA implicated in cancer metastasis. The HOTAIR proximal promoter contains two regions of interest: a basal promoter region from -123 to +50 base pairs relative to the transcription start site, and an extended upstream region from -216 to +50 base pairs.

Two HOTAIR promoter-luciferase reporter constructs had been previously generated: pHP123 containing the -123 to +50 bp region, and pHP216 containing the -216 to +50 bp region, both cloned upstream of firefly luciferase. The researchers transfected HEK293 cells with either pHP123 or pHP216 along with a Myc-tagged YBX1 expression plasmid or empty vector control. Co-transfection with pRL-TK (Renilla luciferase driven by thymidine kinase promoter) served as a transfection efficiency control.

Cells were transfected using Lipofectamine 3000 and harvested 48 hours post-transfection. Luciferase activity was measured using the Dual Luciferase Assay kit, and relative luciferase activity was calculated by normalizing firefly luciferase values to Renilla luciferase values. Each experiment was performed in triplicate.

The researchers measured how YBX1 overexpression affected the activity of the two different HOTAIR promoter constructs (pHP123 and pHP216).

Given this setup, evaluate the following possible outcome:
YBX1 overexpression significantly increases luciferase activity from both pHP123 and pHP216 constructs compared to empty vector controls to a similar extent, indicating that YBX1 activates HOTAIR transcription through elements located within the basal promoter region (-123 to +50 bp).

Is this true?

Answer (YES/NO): NO